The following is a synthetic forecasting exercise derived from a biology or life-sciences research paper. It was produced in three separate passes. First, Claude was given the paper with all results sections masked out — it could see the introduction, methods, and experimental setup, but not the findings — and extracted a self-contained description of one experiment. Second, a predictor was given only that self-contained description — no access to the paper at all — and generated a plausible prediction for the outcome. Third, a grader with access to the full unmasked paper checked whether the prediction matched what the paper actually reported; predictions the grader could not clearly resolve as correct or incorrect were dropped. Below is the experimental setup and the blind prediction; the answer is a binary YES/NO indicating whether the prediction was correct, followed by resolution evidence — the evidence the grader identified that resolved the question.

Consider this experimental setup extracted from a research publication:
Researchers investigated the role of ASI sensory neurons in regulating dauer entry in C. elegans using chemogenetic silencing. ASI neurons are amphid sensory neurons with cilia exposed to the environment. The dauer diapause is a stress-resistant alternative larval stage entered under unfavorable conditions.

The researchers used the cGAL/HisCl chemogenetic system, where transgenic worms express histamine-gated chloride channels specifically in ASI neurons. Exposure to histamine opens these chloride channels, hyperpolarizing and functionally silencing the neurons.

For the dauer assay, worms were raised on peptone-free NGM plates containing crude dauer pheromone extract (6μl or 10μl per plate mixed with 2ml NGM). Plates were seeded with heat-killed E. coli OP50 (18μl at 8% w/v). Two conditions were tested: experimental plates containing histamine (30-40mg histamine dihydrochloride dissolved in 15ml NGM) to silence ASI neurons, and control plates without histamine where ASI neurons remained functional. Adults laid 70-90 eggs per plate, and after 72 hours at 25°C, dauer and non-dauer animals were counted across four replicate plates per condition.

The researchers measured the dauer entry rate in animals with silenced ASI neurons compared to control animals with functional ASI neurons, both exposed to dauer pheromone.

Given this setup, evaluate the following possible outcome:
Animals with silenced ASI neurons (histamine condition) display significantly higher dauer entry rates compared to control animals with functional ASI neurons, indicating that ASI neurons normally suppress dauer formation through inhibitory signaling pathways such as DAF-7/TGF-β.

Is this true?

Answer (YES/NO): YES